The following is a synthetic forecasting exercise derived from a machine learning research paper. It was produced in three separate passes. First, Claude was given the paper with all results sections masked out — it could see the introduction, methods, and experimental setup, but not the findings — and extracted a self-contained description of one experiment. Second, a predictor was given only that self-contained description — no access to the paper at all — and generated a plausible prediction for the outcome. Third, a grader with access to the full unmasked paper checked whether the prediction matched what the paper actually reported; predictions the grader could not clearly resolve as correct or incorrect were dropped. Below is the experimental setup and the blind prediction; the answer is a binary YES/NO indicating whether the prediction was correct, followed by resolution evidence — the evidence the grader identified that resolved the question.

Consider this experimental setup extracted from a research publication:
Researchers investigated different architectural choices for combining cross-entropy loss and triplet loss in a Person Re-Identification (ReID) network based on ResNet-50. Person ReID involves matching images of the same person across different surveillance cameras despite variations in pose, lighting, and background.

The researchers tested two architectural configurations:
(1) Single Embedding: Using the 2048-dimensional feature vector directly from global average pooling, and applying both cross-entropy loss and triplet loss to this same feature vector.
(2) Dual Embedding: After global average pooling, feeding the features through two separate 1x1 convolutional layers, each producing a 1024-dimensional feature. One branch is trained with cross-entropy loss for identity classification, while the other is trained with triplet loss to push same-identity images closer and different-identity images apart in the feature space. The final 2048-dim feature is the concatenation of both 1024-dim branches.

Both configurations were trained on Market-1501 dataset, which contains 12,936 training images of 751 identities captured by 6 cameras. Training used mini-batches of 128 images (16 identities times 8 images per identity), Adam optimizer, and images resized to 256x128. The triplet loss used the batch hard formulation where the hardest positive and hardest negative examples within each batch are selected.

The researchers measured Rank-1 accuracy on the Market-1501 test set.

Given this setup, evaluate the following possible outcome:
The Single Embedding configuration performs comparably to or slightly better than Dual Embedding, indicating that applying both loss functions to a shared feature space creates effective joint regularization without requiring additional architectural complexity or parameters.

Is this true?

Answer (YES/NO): NO